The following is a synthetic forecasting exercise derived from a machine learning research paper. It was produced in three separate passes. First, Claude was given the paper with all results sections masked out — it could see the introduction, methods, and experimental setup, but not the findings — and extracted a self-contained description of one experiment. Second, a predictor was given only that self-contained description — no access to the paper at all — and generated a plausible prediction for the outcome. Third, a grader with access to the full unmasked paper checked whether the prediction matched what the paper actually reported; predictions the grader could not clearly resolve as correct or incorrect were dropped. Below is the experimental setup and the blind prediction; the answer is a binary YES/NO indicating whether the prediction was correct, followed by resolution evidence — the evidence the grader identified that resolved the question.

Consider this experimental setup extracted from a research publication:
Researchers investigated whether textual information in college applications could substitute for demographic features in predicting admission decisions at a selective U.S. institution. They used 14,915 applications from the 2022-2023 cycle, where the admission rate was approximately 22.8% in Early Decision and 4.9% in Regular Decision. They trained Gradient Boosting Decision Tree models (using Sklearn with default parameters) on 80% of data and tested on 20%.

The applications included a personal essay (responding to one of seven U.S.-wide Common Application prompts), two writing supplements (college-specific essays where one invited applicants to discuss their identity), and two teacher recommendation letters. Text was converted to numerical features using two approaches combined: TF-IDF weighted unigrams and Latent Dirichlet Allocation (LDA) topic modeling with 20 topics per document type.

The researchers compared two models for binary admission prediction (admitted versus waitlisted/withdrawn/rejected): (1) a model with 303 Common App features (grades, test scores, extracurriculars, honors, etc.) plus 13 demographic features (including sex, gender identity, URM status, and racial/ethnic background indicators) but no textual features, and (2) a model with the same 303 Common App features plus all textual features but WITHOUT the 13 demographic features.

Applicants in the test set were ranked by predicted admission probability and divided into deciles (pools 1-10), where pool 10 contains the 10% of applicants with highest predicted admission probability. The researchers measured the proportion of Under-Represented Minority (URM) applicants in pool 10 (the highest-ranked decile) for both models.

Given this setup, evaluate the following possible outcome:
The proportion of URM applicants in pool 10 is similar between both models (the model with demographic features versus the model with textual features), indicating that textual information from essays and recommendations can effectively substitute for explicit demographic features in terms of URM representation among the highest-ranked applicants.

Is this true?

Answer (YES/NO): NO